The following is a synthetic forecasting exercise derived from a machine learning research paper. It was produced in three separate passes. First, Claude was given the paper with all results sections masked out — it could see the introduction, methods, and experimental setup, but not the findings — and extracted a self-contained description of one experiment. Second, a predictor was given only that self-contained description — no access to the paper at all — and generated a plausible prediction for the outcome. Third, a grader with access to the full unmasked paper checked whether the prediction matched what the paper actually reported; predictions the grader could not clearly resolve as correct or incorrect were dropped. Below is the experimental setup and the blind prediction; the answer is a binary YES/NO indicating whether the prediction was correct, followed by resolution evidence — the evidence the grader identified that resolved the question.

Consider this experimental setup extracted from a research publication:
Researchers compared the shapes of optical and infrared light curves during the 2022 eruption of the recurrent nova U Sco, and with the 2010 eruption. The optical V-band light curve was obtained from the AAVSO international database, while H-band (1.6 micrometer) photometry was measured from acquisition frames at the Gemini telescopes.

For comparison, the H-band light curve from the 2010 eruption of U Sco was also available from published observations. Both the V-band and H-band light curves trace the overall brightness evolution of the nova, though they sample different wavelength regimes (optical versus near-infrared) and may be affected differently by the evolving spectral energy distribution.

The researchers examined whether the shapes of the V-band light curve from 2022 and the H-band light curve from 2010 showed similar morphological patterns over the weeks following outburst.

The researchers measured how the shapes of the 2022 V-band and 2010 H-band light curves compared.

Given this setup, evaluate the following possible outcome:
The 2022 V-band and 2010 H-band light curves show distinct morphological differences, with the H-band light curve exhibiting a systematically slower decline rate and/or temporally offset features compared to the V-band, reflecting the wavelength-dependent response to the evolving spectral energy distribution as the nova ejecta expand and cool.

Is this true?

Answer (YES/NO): NO